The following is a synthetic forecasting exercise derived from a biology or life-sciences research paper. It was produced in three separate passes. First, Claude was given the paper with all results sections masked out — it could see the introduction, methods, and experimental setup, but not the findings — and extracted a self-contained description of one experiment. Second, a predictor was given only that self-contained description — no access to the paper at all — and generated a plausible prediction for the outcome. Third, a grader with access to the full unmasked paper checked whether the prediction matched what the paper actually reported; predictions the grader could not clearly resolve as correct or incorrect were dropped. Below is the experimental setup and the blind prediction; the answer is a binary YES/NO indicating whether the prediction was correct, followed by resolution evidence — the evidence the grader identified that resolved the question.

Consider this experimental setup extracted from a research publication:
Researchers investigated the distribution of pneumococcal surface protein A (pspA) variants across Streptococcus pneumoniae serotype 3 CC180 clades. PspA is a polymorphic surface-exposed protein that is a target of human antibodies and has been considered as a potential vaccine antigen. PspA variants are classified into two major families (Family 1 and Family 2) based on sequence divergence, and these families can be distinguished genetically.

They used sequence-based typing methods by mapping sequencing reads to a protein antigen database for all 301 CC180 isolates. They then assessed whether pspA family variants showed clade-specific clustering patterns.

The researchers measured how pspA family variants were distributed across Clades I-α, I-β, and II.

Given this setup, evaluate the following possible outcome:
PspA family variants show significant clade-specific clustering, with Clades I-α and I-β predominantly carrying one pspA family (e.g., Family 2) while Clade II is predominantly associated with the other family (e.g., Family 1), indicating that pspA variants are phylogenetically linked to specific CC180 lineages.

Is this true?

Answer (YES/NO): YES